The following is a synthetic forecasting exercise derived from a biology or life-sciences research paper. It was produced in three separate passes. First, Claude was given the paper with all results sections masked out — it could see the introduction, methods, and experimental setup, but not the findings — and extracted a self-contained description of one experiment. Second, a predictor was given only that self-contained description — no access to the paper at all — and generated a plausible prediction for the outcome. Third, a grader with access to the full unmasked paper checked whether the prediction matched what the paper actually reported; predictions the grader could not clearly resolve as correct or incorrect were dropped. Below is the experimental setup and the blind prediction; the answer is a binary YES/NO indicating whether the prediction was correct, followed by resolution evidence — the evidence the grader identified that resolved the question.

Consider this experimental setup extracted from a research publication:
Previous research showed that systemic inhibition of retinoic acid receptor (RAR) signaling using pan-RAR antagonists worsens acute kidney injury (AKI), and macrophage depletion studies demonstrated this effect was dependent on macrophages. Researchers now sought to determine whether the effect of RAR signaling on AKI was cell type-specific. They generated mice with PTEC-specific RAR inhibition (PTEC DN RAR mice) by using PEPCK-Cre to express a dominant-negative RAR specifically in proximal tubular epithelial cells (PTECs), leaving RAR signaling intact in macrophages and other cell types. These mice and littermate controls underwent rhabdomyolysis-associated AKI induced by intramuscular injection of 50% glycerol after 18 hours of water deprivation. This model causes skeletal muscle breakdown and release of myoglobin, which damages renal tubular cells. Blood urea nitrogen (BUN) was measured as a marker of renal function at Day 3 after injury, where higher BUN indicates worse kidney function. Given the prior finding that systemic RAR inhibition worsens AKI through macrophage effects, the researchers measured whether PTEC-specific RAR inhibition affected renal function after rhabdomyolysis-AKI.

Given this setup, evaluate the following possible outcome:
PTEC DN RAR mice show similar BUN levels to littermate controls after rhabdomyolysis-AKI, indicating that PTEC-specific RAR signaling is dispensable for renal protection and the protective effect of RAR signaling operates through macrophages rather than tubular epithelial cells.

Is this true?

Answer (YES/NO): NO